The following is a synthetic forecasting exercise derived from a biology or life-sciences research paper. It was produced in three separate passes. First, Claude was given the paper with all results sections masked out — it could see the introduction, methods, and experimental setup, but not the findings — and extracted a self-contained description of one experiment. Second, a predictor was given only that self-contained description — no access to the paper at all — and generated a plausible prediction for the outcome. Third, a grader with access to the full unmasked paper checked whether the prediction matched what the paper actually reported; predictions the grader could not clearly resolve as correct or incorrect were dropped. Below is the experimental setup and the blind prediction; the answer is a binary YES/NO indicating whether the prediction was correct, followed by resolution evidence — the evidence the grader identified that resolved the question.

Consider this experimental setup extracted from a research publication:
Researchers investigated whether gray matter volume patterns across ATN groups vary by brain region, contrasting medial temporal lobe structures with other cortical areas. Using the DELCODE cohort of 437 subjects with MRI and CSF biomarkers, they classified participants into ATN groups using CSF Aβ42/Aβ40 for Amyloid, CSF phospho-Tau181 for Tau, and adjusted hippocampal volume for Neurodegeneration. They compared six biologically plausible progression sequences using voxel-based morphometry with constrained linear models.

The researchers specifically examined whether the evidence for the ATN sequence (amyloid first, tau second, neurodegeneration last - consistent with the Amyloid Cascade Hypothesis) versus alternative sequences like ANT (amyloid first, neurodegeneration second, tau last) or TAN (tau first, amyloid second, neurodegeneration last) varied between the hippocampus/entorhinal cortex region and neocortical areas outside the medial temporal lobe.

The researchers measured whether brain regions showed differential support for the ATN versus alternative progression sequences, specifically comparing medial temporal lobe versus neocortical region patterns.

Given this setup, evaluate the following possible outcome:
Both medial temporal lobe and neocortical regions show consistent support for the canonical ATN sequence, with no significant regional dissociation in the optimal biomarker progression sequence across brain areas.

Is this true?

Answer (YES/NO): NO